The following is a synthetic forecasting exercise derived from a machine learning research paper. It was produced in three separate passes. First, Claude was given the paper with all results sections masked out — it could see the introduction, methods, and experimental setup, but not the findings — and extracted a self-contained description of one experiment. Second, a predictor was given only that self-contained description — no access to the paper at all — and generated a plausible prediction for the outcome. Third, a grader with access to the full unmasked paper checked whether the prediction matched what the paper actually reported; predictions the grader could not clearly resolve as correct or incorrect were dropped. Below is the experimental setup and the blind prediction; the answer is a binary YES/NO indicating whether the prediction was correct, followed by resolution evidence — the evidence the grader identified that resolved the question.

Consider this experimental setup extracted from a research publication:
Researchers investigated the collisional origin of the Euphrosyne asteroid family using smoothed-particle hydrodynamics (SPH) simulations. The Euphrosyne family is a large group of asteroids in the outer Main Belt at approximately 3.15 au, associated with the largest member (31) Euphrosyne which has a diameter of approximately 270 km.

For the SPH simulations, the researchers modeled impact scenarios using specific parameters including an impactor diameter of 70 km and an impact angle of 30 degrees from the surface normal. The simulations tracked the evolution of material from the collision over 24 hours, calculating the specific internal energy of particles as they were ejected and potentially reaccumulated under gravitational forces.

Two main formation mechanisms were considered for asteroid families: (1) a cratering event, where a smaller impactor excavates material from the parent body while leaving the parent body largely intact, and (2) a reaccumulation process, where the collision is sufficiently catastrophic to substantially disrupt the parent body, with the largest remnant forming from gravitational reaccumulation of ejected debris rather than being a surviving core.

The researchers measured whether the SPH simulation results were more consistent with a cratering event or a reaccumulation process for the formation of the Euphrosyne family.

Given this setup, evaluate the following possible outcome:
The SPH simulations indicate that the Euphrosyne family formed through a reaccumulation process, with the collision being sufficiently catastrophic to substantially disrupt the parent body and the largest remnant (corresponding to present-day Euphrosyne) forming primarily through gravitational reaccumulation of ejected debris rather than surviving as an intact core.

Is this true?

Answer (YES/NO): YES